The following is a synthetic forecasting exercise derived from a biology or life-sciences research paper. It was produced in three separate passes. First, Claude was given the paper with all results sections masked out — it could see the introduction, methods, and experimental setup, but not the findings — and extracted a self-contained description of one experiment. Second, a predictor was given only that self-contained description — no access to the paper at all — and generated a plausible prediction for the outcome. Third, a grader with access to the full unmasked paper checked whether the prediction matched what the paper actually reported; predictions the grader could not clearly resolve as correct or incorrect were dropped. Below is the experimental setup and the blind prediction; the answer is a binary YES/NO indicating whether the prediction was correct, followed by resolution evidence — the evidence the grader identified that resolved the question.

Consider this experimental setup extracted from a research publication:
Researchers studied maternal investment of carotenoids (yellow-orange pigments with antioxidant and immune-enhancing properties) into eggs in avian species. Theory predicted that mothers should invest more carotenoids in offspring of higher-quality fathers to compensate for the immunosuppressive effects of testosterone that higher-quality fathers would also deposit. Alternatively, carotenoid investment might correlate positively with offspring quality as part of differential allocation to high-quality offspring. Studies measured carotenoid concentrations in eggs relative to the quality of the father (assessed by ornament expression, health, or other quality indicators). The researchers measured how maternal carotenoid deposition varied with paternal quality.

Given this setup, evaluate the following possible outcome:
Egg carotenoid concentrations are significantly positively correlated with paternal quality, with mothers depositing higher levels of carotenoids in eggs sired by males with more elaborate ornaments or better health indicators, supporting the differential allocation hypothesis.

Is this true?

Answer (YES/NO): NO